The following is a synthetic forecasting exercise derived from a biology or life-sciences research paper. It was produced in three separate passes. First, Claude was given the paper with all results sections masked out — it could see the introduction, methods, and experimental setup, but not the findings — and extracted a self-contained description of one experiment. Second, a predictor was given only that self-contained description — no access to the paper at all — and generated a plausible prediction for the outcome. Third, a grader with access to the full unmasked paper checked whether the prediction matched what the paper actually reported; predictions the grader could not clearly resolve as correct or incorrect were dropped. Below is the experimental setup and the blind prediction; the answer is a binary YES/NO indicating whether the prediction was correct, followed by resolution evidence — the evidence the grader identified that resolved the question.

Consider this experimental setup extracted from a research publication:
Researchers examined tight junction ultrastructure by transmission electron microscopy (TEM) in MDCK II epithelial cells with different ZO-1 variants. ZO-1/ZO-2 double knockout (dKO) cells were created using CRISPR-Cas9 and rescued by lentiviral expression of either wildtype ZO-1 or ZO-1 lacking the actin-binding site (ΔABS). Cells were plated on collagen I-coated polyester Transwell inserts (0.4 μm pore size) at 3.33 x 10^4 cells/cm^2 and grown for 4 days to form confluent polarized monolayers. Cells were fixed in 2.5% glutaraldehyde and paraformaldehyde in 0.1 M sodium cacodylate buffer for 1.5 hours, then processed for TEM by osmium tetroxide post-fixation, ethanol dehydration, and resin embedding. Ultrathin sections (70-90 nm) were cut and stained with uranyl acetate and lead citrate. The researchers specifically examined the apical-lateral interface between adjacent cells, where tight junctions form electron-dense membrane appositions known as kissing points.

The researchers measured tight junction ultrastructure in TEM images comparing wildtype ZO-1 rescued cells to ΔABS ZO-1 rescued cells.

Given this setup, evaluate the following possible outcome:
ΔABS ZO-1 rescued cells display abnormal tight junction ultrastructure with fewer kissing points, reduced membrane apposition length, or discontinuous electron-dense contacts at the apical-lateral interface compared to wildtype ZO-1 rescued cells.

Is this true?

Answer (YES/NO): YES